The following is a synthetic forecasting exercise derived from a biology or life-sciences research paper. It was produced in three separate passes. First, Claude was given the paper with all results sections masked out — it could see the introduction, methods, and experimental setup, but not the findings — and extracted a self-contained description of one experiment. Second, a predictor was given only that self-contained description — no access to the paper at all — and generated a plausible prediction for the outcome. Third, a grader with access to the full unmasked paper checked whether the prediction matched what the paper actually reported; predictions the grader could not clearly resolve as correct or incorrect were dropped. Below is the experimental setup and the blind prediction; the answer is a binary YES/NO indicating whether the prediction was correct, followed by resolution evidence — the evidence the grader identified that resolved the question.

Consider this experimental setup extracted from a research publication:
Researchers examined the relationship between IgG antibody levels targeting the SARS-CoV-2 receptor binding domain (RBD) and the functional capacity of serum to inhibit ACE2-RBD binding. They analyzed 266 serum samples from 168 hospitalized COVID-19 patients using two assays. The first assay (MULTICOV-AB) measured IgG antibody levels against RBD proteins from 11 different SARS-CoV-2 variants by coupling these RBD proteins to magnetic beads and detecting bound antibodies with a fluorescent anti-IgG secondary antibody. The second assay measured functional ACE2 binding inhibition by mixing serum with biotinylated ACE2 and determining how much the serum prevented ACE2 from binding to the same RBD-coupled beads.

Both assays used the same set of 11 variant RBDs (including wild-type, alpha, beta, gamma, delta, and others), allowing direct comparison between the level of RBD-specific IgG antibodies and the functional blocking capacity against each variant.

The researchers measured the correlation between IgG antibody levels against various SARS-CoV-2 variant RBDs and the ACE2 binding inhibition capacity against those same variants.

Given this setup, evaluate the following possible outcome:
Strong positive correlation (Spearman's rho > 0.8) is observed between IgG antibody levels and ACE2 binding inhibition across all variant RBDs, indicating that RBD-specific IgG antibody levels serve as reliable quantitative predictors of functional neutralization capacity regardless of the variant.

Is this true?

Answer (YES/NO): NO